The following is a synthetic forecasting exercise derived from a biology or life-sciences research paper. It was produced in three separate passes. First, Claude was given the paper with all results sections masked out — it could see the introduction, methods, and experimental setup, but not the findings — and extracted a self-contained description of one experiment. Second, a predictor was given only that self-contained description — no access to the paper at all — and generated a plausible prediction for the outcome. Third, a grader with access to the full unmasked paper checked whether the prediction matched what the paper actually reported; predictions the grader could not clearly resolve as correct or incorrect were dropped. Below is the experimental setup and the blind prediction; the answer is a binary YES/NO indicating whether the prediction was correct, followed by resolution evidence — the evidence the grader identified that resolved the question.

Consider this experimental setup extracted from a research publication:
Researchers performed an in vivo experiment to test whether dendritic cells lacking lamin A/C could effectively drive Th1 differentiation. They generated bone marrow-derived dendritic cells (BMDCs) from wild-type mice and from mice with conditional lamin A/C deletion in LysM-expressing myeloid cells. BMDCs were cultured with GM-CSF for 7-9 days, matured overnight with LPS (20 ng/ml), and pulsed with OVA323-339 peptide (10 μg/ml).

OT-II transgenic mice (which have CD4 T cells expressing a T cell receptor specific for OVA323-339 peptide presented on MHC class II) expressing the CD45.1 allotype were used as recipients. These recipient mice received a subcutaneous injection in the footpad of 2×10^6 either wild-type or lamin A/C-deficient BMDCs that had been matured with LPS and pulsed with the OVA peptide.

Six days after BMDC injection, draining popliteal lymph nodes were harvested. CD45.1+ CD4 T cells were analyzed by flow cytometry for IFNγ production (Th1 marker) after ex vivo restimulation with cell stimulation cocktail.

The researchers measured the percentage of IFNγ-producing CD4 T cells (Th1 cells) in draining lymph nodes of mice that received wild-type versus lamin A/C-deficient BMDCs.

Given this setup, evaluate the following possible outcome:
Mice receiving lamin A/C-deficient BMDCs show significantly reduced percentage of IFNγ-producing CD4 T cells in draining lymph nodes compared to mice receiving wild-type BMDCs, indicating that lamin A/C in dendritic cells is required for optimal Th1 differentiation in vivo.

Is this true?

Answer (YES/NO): YES